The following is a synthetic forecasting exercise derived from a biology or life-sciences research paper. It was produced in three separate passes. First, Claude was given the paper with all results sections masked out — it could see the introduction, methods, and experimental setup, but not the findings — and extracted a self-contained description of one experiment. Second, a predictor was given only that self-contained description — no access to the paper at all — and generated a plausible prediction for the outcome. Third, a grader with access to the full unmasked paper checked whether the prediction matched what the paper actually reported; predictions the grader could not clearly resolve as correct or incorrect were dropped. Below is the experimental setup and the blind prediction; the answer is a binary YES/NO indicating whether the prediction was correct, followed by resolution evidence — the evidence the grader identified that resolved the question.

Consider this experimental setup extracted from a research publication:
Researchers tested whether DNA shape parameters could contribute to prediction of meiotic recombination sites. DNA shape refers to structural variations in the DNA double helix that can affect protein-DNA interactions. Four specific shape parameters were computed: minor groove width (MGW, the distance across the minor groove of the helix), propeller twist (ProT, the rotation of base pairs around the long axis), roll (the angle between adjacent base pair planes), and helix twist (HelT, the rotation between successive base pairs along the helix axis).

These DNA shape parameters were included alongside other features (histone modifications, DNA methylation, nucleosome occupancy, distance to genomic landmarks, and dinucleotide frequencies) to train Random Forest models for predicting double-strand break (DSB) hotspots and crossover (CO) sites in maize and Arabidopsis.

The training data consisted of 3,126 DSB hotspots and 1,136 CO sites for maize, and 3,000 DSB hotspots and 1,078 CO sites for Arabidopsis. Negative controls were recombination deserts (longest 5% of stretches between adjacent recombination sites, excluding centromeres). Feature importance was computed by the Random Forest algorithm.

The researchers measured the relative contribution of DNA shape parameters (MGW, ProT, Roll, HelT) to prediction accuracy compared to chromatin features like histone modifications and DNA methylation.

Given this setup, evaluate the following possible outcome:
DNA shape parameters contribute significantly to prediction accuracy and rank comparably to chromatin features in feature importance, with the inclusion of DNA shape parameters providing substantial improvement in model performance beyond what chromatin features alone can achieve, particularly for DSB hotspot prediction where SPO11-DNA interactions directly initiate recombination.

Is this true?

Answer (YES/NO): NO